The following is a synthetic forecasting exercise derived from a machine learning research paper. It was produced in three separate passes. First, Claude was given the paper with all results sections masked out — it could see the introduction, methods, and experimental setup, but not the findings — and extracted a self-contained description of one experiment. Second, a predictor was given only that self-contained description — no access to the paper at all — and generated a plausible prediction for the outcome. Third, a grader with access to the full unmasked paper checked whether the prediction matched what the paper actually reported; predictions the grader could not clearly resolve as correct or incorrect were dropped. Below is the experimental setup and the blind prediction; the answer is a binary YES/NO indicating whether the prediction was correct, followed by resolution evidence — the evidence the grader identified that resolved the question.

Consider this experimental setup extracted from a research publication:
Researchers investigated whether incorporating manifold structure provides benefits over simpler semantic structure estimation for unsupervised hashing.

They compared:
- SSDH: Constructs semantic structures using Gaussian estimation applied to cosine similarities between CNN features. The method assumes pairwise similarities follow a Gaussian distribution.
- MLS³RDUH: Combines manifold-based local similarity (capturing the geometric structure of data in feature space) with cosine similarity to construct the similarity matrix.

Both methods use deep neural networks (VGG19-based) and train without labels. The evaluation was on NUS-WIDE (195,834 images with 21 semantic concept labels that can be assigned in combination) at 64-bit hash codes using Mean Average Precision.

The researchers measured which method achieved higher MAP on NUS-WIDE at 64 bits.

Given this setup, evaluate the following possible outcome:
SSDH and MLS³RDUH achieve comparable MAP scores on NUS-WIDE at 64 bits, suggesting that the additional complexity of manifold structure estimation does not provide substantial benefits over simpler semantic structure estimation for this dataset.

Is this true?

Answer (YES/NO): NO